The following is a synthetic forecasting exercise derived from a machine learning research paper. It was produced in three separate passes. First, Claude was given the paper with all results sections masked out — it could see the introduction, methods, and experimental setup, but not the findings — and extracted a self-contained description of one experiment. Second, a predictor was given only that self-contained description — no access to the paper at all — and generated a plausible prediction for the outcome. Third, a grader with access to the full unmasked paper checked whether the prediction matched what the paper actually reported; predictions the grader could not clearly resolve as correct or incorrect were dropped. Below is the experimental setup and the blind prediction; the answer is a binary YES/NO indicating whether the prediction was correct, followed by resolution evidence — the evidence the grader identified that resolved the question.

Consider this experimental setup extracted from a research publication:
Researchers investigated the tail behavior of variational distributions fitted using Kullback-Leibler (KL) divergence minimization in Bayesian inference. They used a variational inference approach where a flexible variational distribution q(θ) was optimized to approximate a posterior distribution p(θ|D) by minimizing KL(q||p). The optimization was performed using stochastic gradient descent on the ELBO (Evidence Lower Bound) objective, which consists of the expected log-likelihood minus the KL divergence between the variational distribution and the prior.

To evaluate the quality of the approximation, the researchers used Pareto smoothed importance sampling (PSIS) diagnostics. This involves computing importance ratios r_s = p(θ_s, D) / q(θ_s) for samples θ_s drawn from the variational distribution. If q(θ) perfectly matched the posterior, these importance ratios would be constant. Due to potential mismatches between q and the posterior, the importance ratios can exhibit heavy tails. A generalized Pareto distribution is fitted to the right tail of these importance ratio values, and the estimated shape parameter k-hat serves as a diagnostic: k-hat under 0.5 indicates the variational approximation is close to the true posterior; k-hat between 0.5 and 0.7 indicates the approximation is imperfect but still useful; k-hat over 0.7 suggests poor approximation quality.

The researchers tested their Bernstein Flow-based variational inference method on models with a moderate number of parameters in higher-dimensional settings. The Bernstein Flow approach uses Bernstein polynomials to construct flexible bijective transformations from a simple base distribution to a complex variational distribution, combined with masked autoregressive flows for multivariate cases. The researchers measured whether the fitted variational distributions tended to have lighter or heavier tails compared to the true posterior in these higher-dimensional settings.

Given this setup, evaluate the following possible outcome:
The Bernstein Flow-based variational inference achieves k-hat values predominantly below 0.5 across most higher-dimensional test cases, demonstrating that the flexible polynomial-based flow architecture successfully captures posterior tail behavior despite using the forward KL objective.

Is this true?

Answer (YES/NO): NO